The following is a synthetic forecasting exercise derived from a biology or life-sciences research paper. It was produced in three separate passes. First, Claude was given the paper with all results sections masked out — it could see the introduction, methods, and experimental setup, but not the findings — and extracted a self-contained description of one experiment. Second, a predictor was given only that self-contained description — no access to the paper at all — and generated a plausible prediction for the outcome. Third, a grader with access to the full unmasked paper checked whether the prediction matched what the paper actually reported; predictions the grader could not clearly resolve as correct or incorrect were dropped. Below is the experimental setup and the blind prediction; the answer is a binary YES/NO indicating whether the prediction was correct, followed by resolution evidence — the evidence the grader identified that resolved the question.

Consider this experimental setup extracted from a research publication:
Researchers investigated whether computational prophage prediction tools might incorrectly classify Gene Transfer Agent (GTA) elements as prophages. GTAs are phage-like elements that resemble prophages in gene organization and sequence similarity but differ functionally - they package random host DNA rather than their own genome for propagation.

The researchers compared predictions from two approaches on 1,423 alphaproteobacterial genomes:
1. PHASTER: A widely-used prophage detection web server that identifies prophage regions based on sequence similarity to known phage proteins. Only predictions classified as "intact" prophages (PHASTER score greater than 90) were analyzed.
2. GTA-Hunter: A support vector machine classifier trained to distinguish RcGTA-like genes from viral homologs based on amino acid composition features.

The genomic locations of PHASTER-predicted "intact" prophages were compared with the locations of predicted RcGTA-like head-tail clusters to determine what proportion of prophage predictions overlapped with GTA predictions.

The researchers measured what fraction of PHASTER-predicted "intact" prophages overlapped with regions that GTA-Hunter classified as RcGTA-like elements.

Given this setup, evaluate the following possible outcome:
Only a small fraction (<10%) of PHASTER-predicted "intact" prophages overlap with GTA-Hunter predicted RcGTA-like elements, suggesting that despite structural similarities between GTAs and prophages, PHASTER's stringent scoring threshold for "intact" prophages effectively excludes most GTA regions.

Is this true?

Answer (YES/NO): NO